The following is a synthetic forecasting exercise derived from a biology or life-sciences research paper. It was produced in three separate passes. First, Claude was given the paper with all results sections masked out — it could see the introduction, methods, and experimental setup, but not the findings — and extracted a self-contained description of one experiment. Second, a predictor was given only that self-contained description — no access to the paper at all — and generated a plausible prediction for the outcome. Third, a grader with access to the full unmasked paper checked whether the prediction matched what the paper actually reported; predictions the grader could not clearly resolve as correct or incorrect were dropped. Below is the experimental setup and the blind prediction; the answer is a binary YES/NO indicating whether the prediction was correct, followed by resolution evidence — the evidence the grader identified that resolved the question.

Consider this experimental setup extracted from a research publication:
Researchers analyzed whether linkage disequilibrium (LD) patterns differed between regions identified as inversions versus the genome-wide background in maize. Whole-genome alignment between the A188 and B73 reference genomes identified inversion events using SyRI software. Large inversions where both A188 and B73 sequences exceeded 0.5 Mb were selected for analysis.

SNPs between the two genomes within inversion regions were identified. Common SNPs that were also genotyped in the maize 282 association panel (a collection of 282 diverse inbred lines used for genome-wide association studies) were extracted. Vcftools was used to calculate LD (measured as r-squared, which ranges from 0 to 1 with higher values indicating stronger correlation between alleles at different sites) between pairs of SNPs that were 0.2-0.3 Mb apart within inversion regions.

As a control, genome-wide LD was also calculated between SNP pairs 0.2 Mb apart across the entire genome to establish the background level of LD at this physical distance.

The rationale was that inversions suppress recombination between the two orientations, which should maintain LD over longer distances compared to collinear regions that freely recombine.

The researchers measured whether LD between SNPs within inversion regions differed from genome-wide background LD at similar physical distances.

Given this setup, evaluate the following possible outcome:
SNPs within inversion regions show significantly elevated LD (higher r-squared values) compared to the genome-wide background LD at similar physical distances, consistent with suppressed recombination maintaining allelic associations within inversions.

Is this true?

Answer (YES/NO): YES